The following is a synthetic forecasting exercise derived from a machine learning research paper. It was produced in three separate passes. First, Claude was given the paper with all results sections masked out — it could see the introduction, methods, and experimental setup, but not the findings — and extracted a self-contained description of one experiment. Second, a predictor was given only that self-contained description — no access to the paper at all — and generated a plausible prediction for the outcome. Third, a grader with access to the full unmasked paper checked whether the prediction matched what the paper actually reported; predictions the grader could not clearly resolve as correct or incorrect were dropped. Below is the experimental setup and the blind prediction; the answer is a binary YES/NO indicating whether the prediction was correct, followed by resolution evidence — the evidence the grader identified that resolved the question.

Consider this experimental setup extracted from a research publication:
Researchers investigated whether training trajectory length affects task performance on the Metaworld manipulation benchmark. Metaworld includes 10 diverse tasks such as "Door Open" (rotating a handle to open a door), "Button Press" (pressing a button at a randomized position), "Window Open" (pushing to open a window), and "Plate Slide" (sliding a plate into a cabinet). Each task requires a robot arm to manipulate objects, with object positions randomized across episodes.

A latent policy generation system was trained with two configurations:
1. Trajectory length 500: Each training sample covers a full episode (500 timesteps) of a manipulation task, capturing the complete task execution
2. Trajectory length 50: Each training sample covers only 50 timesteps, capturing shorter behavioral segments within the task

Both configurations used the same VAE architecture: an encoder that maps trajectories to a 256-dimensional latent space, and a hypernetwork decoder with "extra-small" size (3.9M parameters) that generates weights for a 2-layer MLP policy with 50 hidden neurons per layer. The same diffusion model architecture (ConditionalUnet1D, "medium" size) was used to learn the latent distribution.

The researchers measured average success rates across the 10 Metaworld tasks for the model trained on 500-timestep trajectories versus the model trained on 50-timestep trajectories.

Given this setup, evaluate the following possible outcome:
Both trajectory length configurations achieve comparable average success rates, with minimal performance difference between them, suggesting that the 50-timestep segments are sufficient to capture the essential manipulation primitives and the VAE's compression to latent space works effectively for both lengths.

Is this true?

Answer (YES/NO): NO